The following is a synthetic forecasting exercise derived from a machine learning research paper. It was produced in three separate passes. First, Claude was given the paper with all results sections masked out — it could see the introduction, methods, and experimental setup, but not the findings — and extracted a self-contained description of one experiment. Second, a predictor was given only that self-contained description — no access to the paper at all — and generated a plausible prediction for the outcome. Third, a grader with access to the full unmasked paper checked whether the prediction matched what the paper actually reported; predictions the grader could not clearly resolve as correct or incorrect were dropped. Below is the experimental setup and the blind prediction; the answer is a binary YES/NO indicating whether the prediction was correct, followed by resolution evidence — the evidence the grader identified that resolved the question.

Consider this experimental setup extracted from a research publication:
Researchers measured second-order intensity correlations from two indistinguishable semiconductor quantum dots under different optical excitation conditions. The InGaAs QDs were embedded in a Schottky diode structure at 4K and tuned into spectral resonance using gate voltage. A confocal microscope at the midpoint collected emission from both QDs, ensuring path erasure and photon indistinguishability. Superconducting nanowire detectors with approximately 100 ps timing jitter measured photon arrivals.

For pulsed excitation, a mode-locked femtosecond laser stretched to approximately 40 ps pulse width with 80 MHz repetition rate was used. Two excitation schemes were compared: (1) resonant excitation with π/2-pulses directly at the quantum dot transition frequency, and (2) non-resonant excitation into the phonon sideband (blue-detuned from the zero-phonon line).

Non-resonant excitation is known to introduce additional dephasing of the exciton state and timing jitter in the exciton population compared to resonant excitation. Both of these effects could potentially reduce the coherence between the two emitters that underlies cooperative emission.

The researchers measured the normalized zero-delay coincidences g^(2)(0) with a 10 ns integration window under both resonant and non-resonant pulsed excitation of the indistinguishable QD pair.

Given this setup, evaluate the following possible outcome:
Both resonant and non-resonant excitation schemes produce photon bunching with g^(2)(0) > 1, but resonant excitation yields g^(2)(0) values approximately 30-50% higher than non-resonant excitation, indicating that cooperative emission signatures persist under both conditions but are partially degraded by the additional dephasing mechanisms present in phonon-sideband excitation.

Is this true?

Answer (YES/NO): NO